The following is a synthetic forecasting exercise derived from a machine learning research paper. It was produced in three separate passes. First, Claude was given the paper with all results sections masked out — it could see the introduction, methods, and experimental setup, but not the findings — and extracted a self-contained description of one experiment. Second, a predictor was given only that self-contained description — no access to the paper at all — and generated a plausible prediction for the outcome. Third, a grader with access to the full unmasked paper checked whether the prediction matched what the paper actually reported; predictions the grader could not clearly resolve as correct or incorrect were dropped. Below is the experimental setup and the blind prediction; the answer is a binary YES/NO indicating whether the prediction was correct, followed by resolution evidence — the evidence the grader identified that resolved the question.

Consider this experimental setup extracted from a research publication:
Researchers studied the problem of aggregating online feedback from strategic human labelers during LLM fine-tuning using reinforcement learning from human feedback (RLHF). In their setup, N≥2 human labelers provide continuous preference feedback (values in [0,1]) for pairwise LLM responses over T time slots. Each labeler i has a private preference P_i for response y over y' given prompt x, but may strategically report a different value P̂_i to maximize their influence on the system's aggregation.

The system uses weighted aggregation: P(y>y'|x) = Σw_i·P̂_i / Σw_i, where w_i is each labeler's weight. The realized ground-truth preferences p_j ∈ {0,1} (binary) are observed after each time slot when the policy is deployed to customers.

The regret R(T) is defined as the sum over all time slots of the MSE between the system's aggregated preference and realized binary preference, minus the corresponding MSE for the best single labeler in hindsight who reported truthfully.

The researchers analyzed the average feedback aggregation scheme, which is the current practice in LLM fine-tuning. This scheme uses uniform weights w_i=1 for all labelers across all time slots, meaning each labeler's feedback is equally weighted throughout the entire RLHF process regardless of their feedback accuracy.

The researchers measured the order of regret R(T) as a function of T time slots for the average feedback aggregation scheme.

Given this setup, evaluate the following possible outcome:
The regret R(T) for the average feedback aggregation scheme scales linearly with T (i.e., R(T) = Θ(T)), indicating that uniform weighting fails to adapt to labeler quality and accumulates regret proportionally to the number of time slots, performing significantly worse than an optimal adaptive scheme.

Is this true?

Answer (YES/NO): YES